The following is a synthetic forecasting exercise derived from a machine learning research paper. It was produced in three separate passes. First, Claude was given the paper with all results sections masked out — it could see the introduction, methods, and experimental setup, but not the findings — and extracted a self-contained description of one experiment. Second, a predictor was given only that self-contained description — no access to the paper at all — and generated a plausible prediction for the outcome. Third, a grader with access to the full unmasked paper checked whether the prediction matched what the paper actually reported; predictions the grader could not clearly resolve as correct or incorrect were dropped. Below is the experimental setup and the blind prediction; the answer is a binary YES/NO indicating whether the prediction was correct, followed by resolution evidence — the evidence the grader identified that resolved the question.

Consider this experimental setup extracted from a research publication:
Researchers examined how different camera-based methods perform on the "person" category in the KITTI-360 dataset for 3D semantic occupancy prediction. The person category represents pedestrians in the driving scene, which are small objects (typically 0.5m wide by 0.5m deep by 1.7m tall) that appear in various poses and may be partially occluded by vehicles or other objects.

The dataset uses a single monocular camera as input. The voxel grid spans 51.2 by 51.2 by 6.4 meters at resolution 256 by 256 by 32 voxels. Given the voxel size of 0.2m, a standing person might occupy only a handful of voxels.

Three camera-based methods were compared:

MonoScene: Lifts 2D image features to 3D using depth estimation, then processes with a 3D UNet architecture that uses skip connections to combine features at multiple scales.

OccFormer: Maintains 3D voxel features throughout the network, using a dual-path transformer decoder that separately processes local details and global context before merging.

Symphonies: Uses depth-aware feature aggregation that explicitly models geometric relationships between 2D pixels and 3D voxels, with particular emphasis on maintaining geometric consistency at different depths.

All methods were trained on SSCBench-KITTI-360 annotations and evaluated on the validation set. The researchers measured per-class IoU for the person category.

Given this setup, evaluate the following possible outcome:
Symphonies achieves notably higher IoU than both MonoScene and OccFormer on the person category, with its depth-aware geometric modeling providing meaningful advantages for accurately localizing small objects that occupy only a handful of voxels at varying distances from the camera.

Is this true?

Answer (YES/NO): YES